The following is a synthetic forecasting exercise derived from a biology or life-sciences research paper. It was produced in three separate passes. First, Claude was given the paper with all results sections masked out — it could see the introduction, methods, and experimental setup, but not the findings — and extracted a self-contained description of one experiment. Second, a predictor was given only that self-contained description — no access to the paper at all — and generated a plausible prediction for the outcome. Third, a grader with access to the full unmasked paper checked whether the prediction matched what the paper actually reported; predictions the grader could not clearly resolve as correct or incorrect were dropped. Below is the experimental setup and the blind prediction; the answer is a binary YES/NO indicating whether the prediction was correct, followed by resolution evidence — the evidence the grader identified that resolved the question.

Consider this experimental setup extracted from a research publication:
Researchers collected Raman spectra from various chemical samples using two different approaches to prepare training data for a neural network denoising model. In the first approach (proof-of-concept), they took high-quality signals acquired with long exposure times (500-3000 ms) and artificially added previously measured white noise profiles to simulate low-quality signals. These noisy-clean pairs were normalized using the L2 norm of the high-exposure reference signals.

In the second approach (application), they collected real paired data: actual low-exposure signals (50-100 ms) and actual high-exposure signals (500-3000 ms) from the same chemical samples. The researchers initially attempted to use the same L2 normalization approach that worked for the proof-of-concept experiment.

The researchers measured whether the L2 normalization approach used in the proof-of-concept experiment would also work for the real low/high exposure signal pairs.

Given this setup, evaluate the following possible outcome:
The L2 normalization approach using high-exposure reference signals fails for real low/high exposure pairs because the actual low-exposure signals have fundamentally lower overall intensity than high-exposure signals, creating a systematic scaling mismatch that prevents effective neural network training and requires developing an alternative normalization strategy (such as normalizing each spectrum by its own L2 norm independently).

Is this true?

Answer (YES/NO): NO